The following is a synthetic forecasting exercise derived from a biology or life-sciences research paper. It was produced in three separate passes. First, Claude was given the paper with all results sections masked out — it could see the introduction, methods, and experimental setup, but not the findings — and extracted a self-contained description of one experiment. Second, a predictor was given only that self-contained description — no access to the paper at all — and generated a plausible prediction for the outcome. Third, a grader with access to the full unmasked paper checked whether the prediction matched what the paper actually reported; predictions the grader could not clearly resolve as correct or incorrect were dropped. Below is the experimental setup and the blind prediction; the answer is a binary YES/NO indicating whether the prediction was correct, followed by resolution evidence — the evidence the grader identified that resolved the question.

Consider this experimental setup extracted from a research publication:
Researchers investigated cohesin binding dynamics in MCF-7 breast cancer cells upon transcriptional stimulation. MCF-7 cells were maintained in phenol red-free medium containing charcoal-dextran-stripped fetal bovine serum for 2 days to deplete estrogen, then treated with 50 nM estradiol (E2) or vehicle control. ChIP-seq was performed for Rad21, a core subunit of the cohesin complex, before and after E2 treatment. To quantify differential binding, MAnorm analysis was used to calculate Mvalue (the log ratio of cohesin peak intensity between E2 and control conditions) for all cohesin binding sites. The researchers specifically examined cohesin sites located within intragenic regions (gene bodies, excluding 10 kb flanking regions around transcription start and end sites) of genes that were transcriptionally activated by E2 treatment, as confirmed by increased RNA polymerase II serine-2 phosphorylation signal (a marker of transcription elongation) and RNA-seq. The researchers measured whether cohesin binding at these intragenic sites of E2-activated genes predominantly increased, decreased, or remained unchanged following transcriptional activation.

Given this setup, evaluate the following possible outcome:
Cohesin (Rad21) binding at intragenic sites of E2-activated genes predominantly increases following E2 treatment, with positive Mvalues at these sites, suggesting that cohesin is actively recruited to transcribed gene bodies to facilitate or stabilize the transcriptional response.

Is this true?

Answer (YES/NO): NO